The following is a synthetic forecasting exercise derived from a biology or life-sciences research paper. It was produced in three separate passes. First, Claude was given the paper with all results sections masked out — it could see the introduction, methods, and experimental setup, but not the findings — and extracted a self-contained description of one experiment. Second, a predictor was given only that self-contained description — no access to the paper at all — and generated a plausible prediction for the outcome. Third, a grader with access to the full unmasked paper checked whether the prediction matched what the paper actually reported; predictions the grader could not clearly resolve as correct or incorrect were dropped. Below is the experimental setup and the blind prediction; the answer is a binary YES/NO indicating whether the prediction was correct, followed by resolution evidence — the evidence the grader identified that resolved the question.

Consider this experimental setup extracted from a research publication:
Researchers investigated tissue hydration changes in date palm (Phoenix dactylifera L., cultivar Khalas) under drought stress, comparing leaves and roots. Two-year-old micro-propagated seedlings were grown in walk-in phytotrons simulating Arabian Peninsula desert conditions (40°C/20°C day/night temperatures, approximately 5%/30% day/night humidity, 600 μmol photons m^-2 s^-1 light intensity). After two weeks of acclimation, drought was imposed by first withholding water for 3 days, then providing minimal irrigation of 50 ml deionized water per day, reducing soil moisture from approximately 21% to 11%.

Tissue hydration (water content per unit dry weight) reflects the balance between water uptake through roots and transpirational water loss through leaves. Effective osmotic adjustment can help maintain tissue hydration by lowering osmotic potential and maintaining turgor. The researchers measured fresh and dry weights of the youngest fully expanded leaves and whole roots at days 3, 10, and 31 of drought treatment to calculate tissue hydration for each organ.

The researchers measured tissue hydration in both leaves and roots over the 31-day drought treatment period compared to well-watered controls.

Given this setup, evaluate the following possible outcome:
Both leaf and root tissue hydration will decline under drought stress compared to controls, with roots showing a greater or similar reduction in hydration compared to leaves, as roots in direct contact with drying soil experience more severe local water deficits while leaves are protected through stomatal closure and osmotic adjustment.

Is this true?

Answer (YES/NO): NO